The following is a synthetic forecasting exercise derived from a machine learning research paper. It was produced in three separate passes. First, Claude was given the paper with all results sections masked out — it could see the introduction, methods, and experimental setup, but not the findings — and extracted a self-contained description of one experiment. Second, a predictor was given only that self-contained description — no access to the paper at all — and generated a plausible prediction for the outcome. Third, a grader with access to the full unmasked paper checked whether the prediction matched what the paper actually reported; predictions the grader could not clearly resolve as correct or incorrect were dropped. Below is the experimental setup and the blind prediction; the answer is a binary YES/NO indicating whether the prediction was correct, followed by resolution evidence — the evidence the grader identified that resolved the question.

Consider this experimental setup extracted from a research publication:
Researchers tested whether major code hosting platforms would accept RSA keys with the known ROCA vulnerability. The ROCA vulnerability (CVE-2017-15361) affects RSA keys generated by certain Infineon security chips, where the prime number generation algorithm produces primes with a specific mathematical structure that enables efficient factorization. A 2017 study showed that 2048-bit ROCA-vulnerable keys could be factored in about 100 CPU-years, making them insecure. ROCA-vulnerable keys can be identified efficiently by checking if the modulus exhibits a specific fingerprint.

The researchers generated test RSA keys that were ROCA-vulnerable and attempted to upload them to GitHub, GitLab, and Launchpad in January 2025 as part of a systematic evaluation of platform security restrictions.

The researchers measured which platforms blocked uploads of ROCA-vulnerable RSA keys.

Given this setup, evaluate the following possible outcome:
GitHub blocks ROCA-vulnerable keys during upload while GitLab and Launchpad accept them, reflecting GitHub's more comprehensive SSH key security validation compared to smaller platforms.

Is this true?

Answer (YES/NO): YES